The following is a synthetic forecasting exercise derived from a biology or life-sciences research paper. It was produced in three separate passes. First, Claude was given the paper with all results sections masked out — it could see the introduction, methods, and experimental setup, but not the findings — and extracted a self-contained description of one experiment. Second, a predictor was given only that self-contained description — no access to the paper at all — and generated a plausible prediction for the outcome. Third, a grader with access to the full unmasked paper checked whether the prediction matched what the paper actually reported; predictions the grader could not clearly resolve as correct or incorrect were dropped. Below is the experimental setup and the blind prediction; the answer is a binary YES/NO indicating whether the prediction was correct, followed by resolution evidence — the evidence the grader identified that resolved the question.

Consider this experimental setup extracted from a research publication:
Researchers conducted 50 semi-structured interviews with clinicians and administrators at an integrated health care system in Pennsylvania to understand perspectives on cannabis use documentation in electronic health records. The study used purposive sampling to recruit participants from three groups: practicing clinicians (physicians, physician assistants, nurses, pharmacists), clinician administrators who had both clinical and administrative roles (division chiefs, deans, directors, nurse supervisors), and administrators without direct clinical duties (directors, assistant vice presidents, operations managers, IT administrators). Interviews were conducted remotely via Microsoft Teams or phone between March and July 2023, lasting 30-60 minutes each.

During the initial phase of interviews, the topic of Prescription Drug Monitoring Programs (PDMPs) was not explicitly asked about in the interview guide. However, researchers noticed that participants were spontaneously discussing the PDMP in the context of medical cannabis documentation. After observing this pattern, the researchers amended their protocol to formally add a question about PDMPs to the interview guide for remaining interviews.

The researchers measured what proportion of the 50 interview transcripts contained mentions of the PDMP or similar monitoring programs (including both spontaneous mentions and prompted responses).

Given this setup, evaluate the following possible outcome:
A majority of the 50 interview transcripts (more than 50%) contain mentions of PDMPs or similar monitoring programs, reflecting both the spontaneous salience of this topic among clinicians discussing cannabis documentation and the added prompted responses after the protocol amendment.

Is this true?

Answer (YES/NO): YES